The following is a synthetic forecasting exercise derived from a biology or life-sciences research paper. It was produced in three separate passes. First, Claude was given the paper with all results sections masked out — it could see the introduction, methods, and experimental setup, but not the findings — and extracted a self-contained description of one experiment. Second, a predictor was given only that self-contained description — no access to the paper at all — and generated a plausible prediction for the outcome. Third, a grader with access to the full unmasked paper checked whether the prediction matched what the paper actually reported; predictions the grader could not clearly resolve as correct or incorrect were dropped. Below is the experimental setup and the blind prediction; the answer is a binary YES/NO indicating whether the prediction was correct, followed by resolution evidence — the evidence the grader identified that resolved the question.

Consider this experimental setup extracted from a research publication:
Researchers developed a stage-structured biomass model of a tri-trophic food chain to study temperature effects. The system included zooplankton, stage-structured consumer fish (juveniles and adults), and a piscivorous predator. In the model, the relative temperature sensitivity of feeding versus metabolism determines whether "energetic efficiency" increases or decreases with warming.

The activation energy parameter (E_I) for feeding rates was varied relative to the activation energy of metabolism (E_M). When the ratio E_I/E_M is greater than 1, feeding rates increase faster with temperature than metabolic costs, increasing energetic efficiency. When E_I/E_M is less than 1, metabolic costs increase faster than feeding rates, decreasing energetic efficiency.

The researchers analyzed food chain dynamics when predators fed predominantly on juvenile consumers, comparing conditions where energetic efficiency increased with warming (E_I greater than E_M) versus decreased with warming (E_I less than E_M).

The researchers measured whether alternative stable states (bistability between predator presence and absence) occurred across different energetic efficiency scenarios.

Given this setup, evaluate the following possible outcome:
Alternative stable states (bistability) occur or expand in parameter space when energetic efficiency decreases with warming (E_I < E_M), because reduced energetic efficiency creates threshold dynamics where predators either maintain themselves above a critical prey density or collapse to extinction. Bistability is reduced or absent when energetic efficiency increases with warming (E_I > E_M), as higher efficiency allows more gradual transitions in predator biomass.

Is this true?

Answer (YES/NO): NO